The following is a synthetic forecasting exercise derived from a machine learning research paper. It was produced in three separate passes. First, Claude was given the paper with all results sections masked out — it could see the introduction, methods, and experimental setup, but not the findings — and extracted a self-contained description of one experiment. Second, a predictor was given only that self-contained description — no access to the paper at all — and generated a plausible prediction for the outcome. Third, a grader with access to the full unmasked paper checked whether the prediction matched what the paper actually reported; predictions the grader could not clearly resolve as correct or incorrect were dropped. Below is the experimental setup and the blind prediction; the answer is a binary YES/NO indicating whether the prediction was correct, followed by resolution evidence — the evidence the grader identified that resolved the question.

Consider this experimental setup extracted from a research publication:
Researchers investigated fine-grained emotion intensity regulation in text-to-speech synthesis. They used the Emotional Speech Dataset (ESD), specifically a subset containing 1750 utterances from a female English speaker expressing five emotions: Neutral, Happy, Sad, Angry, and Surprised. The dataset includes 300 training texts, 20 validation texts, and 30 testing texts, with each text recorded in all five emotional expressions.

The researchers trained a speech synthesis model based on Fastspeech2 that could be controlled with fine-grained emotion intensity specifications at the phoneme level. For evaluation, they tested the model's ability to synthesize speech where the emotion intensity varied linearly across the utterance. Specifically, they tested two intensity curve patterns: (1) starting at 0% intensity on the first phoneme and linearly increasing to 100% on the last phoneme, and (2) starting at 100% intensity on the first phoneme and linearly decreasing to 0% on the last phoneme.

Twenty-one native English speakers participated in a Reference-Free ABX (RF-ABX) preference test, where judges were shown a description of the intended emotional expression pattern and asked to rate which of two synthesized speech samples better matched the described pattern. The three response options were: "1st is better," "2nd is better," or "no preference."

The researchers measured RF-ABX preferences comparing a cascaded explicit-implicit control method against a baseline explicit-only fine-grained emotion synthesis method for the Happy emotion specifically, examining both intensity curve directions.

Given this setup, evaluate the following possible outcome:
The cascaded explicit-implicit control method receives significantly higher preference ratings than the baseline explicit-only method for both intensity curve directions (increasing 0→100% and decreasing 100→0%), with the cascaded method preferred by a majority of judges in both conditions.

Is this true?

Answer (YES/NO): NO